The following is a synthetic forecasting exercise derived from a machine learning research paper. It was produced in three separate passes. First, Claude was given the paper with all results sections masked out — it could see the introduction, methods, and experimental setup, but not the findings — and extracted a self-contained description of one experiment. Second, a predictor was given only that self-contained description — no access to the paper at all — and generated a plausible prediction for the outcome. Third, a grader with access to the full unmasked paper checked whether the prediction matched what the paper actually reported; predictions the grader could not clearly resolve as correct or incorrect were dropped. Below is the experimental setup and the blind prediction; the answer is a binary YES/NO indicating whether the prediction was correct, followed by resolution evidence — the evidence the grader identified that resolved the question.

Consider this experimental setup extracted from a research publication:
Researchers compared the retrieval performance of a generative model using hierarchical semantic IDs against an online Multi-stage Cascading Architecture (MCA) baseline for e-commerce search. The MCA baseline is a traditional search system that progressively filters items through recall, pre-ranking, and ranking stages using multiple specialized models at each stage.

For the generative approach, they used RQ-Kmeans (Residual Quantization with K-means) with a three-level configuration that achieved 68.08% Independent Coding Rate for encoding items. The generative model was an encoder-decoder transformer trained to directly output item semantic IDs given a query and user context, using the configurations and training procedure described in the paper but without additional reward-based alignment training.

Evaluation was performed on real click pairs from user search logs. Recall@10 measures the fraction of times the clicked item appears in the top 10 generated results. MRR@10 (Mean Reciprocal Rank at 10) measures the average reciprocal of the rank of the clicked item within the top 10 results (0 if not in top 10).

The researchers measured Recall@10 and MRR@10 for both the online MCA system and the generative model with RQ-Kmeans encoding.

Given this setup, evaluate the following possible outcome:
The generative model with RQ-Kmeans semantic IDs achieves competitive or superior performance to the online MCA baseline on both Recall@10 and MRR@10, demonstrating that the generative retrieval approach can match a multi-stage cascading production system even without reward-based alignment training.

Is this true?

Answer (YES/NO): NO